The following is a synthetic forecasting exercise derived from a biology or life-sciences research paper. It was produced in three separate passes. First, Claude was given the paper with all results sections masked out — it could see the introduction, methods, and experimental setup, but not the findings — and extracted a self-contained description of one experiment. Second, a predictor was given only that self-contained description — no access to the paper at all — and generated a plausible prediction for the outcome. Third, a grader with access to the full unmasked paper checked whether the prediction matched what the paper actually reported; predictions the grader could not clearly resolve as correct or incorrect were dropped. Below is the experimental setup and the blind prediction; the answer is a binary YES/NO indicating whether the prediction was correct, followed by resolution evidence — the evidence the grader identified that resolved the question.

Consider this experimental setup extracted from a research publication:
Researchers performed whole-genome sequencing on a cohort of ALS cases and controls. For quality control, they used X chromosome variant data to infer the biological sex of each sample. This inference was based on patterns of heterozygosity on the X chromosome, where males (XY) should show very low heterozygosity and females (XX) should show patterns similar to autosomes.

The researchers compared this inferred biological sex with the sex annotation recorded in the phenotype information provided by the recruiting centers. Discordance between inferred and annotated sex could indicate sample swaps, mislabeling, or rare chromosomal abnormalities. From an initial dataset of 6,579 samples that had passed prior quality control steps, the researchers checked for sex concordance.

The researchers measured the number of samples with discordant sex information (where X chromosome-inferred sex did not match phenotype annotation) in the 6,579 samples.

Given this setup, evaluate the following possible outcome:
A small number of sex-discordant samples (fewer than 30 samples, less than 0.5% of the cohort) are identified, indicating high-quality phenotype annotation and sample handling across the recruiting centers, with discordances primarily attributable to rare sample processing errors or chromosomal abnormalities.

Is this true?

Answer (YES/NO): NO